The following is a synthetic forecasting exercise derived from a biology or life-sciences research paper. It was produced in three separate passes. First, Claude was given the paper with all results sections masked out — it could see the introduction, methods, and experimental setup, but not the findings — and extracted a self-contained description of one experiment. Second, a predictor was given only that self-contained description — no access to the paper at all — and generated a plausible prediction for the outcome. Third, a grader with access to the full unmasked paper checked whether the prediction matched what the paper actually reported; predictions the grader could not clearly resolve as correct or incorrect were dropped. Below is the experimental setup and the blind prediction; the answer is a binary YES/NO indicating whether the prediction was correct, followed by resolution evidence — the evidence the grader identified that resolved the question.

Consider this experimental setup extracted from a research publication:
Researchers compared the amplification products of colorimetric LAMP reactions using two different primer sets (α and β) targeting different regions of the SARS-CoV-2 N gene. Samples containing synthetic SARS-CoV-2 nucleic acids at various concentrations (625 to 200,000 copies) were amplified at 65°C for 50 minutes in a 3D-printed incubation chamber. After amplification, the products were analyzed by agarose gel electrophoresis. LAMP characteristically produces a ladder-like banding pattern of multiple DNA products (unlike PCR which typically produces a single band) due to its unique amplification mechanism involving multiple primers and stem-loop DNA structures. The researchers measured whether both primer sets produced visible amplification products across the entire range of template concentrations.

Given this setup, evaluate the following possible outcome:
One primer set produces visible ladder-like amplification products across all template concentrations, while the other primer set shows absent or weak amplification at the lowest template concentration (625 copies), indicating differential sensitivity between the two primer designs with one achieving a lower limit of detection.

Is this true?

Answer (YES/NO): NO